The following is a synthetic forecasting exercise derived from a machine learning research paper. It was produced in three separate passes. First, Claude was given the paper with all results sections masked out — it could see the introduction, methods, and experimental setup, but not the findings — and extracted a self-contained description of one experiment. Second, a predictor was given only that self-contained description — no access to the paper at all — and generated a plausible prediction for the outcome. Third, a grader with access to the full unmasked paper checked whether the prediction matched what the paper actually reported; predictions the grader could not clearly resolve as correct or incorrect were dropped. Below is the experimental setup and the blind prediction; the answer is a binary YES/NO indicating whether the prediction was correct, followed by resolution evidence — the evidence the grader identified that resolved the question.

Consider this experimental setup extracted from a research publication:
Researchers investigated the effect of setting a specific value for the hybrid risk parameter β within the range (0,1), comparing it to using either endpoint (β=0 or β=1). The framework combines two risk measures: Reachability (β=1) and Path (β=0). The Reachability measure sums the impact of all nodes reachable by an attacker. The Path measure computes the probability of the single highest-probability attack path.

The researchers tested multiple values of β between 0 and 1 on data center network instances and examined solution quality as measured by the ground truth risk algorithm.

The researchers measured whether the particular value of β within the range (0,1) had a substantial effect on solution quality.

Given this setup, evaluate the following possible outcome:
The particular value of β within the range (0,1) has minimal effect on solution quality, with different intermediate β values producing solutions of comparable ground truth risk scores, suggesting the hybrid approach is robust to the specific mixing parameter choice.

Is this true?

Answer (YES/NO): YES